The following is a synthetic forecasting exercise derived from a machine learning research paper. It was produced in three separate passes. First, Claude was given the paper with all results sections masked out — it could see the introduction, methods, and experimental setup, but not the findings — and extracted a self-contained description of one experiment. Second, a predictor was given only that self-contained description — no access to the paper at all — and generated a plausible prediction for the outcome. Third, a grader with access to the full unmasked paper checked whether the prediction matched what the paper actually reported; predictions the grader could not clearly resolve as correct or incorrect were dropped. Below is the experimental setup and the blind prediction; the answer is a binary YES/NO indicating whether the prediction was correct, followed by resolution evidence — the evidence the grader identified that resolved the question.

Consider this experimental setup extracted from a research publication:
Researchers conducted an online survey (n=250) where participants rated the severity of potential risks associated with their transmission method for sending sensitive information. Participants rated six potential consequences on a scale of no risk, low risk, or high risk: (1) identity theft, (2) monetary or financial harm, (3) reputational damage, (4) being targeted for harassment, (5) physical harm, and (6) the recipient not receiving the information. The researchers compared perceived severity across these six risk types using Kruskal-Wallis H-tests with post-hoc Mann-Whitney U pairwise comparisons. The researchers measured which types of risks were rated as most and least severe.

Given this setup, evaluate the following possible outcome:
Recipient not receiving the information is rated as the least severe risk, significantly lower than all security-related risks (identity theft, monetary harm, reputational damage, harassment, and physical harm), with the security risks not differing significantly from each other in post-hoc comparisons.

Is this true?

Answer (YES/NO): NO